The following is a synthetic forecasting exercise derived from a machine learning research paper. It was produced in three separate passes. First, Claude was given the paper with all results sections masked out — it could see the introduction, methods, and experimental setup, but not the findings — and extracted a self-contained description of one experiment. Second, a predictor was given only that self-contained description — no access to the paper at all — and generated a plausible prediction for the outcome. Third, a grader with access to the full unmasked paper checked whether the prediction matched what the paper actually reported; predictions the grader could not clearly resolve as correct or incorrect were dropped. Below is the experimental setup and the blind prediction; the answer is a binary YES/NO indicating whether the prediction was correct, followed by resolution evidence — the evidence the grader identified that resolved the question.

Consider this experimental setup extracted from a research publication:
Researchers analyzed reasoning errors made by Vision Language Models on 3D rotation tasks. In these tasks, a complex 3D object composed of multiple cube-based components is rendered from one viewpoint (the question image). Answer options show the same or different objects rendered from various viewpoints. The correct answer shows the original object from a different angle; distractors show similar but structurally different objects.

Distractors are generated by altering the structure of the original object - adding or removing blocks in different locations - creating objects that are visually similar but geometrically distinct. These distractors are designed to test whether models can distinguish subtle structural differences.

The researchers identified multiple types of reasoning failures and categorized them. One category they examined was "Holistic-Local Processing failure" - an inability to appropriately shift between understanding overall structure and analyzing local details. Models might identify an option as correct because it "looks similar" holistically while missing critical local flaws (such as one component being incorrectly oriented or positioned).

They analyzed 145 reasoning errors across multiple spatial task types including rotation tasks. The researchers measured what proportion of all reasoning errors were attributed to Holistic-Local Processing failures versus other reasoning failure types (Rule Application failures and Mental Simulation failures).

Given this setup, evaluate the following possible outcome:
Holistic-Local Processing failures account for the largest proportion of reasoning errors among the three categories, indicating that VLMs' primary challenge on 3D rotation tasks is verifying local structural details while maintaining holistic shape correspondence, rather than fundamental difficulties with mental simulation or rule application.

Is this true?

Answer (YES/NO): NO